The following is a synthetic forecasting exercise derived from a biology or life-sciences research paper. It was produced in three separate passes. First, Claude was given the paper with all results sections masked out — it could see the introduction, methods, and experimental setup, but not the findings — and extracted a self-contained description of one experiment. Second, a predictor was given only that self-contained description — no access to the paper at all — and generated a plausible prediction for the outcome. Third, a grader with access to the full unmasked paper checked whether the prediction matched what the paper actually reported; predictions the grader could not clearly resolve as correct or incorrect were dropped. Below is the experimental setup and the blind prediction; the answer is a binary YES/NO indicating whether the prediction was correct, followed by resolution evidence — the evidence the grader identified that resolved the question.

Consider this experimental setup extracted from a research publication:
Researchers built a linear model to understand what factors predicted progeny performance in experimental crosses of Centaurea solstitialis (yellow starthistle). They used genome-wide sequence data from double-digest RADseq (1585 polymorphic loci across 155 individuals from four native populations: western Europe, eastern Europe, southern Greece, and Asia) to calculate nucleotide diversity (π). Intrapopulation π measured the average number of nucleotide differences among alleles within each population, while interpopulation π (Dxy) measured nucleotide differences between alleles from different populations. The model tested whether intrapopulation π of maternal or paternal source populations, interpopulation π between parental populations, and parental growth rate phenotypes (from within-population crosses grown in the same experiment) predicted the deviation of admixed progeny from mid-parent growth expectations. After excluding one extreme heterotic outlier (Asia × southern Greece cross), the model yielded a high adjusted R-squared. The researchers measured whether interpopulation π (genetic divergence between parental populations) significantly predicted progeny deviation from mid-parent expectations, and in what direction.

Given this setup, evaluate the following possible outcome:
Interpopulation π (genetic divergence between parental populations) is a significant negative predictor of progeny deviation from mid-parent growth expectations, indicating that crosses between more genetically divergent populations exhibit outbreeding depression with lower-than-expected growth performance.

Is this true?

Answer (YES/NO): YES